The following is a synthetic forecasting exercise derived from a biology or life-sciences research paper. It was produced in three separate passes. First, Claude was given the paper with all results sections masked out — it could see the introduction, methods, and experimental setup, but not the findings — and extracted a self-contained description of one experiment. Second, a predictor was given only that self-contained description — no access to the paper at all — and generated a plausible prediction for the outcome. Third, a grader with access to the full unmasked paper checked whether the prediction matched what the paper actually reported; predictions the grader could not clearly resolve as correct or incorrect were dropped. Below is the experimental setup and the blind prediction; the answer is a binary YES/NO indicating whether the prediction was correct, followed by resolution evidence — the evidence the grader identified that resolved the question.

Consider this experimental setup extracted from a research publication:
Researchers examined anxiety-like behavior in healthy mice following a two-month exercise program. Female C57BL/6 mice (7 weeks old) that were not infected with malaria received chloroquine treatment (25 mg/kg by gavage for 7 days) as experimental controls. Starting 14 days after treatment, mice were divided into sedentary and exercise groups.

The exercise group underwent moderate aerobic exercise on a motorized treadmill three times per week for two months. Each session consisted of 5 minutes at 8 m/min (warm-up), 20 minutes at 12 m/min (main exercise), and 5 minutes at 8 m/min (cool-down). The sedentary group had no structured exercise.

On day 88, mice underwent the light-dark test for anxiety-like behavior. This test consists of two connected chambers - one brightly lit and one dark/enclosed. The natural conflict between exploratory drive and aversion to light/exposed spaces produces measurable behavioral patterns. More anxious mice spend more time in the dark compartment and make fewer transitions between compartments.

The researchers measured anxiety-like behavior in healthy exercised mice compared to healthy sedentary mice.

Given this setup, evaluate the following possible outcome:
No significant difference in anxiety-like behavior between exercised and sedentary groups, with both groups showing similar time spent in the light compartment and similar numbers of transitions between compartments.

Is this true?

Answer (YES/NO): NO